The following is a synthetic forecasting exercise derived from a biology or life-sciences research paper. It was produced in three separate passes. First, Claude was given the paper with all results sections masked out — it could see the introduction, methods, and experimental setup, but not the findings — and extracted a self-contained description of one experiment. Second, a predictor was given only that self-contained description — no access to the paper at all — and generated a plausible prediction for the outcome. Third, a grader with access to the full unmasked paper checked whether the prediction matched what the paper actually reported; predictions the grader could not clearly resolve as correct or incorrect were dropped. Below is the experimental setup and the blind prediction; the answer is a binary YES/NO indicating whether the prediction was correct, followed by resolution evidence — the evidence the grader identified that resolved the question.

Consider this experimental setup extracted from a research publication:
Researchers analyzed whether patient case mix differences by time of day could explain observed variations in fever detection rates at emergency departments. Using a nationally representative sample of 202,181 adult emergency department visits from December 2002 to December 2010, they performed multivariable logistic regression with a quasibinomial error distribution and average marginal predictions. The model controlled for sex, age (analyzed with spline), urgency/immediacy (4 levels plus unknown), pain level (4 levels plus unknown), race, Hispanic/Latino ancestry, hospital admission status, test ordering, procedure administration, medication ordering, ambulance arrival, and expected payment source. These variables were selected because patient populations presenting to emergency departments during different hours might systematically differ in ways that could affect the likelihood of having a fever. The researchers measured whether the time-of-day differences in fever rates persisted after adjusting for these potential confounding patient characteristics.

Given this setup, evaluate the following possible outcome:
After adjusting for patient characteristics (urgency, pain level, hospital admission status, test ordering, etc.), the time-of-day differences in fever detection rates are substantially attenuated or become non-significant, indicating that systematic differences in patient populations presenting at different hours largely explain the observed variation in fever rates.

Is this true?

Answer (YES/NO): NO